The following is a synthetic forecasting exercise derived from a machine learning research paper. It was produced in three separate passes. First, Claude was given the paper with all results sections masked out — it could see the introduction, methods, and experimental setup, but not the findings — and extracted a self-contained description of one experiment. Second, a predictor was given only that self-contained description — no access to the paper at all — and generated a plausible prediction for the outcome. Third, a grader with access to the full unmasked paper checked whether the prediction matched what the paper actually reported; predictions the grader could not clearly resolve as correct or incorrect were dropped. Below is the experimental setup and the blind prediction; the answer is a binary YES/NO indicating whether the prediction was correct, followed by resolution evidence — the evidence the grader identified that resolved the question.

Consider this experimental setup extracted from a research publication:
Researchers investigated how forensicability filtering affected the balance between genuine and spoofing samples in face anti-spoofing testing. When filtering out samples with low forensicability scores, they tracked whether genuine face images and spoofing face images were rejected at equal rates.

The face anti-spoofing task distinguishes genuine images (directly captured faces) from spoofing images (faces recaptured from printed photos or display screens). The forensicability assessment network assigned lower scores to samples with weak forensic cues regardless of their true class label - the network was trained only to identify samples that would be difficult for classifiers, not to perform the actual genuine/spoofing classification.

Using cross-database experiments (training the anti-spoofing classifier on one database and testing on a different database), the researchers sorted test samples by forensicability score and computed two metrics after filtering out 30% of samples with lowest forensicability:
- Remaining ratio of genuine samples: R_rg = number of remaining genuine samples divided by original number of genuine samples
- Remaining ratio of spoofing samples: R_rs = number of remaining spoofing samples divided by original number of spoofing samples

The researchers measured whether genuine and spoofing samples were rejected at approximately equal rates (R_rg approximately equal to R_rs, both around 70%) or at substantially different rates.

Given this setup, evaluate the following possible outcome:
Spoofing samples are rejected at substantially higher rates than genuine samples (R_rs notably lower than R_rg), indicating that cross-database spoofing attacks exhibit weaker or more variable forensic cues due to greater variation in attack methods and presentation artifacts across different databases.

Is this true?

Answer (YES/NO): NO